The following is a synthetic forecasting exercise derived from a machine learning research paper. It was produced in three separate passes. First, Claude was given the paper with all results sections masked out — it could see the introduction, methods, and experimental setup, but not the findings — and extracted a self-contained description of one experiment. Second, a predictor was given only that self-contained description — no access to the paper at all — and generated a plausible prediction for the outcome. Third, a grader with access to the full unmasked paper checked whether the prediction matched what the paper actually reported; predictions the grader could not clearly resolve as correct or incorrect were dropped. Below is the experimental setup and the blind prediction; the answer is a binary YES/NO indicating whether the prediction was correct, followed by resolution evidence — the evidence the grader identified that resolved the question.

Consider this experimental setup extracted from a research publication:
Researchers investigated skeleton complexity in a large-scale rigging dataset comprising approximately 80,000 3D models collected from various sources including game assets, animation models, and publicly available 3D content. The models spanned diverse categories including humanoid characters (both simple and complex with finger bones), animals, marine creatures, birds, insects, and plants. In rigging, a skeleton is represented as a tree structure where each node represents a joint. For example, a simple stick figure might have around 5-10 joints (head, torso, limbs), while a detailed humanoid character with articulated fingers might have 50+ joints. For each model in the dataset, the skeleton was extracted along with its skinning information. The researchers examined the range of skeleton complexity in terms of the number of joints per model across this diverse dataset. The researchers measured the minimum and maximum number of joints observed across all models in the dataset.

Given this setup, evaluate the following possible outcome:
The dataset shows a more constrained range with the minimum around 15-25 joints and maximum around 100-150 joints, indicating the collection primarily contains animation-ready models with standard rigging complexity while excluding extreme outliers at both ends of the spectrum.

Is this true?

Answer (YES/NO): NO